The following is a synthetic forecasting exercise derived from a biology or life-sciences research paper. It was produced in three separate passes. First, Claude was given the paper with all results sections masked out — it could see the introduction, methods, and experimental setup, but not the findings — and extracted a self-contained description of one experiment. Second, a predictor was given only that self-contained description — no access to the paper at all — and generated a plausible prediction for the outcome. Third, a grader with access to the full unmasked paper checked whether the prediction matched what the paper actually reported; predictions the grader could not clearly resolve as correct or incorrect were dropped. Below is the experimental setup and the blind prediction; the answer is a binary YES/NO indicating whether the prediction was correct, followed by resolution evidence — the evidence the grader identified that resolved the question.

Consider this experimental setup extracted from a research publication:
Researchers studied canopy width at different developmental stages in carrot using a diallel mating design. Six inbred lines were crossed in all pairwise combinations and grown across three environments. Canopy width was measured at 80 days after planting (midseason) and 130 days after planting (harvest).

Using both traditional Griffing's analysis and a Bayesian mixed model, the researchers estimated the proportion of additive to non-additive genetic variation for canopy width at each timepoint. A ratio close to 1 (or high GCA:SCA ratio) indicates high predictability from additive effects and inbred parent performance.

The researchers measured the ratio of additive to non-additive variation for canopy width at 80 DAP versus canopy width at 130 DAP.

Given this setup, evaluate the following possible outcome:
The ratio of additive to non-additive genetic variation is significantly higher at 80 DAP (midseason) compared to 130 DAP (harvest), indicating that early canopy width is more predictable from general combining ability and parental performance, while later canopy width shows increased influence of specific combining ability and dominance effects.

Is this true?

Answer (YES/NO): NO